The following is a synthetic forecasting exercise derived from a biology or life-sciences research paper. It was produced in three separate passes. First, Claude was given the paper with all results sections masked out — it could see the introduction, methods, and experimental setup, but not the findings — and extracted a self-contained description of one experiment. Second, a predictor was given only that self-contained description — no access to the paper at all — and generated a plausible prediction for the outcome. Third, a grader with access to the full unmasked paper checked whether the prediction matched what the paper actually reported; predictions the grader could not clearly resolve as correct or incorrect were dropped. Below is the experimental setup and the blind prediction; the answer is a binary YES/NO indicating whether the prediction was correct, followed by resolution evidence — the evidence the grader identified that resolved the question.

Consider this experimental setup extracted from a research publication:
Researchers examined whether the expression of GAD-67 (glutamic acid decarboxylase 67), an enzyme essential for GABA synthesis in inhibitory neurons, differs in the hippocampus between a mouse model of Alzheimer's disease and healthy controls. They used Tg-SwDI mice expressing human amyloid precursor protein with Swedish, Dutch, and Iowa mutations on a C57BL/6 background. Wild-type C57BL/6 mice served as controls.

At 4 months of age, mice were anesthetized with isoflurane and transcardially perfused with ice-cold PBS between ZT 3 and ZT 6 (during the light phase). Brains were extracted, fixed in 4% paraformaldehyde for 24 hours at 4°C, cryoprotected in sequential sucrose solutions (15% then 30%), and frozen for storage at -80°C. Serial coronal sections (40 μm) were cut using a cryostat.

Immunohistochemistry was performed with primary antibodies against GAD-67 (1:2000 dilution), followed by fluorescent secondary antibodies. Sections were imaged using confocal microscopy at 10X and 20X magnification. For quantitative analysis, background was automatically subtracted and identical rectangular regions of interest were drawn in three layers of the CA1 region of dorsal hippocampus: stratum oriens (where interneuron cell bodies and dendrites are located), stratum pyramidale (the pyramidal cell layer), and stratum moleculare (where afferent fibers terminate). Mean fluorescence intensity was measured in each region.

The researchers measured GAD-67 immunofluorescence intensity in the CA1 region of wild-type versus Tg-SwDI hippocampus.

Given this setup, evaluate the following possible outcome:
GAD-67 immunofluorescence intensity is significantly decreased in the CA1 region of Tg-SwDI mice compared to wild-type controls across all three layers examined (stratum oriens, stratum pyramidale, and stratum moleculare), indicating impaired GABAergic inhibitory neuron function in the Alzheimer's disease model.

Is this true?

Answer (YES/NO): NO